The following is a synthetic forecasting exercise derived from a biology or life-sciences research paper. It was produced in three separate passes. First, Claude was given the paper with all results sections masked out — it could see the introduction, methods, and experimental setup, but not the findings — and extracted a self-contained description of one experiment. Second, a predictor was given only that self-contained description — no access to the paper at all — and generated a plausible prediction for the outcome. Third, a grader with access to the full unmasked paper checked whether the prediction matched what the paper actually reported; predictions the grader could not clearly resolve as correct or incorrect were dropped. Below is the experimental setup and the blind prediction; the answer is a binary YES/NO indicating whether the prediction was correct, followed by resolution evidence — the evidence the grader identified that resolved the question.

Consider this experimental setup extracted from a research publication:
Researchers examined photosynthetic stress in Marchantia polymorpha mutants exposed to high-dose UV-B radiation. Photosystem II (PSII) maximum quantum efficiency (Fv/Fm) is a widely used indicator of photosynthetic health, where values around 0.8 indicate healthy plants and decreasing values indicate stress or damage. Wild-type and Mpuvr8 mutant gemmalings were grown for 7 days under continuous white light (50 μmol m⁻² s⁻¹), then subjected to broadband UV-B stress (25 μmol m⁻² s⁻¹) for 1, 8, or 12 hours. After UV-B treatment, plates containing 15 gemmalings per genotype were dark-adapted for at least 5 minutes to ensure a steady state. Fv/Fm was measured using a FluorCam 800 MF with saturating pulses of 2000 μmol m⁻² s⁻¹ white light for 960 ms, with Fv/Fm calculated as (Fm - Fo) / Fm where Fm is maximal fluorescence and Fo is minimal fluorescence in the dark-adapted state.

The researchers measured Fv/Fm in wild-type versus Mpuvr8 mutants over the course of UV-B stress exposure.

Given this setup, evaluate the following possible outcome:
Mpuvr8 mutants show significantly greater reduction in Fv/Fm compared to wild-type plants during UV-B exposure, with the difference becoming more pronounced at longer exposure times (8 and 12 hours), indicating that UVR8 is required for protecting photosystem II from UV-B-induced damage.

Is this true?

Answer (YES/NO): NO